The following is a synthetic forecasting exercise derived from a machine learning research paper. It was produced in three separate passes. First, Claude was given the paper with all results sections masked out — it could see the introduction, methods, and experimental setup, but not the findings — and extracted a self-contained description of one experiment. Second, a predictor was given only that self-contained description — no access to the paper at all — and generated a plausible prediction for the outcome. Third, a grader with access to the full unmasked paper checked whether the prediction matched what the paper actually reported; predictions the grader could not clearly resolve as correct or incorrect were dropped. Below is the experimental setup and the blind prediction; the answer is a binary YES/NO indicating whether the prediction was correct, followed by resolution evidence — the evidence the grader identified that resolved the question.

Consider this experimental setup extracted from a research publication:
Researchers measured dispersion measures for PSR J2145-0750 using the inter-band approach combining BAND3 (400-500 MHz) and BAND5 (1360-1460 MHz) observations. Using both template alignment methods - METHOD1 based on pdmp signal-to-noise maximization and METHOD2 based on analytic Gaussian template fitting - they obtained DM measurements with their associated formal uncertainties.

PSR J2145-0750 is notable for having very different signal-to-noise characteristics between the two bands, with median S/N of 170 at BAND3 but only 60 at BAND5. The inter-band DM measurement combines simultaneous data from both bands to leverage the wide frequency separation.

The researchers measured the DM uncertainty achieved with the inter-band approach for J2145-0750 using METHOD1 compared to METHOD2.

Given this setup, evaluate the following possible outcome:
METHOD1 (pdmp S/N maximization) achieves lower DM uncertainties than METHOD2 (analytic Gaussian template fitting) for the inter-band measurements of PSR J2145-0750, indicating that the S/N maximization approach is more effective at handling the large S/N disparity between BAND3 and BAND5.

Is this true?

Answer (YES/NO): NO